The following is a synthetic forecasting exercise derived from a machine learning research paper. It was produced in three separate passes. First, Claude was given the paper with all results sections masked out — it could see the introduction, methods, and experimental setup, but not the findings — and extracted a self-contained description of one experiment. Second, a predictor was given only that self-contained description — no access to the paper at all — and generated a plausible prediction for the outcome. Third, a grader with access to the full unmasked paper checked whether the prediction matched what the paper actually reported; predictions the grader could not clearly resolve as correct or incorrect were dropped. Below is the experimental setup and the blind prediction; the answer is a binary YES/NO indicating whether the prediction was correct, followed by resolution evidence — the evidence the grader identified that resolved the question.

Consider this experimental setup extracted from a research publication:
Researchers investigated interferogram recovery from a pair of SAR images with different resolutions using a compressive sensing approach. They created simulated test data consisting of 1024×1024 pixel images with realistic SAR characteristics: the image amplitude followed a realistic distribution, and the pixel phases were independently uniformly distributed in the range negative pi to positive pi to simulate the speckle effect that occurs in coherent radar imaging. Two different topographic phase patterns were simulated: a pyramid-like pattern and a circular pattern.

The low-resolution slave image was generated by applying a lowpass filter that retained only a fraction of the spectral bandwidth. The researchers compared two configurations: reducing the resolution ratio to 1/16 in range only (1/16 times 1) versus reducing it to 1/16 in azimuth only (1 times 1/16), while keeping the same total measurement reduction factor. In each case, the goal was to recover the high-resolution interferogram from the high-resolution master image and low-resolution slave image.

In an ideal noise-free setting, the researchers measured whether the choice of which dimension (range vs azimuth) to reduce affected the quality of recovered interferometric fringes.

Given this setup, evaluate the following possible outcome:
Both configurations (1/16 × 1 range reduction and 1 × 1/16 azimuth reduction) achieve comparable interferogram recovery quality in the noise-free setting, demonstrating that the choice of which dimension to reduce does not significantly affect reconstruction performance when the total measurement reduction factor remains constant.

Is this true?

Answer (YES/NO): YES